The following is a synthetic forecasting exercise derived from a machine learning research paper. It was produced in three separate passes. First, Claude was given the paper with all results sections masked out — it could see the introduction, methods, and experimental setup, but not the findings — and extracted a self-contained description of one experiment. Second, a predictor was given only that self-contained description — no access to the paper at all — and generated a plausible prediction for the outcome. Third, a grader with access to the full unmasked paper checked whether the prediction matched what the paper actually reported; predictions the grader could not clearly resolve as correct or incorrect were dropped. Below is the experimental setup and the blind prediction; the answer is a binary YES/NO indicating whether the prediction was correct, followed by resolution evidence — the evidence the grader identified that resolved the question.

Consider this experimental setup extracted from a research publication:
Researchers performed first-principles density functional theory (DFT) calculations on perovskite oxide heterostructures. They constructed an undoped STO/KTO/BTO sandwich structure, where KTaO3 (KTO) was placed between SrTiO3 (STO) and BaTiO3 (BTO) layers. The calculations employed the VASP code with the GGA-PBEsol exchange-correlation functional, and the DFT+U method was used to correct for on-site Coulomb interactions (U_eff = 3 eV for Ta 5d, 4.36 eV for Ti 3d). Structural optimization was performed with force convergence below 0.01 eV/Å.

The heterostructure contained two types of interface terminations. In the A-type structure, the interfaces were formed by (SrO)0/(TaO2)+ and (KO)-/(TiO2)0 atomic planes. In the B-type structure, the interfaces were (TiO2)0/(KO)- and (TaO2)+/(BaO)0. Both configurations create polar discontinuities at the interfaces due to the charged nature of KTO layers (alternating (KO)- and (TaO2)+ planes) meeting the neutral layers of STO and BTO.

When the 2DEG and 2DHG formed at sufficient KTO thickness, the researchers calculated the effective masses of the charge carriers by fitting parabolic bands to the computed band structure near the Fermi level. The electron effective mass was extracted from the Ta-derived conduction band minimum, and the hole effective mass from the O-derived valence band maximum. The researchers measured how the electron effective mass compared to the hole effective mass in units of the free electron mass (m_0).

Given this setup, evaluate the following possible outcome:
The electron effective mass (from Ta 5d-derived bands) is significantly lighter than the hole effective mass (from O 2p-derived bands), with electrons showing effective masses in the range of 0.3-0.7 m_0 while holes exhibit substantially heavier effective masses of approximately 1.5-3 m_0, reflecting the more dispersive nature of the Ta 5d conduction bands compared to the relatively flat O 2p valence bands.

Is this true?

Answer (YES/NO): NO